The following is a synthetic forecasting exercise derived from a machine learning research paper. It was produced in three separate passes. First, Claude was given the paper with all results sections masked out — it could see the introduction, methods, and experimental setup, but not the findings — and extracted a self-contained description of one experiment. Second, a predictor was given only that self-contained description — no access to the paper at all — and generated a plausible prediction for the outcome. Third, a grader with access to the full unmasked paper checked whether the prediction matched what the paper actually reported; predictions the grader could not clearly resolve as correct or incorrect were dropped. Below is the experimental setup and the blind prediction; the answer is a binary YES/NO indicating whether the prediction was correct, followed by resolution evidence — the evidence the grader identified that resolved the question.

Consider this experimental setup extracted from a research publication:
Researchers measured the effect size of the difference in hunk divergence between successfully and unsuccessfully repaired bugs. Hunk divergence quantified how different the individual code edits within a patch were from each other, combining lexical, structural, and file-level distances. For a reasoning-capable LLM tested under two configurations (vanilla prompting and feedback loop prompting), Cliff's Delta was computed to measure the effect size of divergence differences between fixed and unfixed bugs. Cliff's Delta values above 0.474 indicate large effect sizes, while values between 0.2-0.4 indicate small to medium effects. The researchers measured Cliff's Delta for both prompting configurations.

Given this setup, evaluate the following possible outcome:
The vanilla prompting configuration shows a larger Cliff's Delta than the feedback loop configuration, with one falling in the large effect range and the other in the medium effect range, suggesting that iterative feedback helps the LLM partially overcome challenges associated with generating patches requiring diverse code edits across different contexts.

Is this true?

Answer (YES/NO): NO